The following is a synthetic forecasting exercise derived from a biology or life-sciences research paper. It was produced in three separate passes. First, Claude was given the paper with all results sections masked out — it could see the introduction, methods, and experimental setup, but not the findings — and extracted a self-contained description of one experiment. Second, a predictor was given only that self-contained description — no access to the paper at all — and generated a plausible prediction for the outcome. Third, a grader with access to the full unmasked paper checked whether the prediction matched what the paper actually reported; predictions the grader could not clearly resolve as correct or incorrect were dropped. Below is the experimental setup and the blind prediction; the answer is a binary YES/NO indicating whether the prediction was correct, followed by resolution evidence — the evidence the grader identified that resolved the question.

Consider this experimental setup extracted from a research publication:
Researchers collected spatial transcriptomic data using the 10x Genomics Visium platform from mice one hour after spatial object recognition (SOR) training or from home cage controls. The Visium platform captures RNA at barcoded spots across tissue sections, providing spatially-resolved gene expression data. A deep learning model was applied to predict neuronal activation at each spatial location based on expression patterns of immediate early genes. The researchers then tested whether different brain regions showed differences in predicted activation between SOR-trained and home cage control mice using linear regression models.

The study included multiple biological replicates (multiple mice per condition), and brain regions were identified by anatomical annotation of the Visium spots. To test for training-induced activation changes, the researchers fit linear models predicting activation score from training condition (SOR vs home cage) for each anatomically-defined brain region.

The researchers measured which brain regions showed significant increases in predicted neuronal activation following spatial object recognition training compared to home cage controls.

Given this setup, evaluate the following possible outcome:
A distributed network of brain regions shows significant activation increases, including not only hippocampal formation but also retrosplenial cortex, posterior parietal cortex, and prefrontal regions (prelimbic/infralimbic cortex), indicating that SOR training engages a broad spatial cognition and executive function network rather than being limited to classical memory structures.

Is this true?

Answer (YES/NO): NO